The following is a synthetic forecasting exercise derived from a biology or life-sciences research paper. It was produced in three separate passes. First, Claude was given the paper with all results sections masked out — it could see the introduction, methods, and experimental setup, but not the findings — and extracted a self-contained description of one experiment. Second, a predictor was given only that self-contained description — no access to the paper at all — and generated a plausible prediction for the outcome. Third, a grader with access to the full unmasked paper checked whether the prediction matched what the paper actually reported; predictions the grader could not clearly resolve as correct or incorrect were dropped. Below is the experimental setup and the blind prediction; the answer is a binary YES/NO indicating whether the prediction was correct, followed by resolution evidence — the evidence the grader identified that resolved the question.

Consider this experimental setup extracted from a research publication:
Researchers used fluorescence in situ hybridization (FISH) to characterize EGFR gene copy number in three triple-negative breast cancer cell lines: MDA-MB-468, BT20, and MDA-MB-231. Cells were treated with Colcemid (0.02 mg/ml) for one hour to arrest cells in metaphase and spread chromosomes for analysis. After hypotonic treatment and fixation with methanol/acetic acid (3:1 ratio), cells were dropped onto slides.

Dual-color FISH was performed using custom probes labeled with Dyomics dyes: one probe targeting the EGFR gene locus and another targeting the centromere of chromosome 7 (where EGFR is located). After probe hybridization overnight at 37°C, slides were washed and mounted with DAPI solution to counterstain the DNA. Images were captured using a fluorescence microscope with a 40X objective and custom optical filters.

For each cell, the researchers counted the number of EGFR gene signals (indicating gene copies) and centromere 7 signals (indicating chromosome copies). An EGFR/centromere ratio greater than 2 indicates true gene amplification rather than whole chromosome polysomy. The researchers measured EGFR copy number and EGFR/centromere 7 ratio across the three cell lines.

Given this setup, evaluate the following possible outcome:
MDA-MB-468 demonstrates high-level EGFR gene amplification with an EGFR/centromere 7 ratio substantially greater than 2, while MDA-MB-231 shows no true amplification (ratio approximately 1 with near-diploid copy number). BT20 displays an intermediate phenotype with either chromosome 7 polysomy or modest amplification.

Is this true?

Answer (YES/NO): NO